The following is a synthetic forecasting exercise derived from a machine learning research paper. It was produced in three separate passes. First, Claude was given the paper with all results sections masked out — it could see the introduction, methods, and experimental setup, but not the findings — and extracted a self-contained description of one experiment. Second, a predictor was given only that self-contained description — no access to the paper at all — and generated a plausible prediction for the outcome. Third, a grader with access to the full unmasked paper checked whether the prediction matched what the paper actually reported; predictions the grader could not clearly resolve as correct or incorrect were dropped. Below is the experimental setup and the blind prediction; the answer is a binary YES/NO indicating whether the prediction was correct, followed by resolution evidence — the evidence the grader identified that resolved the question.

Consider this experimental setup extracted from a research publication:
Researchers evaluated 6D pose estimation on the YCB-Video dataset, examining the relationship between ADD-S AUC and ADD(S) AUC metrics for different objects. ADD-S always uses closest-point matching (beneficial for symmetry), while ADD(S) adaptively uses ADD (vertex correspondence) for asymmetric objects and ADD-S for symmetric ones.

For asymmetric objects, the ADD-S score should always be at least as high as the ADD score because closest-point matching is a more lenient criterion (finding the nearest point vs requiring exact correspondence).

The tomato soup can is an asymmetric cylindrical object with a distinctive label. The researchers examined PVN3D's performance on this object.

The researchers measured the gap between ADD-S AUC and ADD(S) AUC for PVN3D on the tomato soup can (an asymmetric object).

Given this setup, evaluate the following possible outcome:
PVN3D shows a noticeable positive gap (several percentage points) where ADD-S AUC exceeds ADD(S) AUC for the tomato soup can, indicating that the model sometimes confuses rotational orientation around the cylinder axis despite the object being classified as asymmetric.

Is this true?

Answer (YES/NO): YES